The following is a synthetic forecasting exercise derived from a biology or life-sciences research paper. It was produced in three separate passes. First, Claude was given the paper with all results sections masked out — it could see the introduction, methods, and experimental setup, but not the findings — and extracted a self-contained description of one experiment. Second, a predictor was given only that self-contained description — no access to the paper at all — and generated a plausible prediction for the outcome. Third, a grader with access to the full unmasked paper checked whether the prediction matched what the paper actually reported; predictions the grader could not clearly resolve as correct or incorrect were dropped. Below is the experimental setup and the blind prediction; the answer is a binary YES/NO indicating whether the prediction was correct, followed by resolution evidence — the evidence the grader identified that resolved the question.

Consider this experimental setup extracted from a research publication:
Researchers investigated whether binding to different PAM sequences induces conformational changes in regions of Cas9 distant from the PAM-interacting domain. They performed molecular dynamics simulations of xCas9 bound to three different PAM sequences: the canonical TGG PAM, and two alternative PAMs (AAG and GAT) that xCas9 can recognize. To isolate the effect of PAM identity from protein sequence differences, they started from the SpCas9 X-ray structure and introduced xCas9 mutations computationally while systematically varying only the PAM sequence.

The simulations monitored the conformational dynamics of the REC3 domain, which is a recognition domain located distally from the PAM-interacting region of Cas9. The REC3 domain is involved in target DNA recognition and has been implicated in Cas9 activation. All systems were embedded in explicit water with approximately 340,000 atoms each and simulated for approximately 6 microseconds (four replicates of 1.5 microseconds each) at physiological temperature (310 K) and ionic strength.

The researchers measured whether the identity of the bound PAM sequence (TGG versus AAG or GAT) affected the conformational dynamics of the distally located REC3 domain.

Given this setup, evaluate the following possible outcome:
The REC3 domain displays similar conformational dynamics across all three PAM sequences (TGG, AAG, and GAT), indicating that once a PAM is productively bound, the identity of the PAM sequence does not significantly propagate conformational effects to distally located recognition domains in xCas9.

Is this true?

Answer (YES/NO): NO